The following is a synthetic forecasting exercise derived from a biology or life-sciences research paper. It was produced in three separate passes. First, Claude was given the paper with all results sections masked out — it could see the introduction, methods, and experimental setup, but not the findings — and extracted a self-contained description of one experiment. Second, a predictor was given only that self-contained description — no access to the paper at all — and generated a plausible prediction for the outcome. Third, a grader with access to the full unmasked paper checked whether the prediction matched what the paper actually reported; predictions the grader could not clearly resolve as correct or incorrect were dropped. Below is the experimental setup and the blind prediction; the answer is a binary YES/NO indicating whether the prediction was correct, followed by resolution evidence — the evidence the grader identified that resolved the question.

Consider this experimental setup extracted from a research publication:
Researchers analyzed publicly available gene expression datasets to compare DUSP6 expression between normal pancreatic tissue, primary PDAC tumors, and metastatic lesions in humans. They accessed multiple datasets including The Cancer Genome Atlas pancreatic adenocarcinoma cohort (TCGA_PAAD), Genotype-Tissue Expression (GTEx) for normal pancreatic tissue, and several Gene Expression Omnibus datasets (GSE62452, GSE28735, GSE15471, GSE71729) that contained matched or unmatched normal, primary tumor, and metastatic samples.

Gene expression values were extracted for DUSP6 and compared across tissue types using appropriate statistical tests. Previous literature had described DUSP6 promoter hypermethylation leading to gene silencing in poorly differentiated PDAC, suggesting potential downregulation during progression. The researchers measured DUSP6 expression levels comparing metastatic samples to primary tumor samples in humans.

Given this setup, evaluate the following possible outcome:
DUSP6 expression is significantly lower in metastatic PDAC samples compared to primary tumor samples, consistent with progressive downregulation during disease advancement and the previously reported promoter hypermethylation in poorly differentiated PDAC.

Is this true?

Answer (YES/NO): NO